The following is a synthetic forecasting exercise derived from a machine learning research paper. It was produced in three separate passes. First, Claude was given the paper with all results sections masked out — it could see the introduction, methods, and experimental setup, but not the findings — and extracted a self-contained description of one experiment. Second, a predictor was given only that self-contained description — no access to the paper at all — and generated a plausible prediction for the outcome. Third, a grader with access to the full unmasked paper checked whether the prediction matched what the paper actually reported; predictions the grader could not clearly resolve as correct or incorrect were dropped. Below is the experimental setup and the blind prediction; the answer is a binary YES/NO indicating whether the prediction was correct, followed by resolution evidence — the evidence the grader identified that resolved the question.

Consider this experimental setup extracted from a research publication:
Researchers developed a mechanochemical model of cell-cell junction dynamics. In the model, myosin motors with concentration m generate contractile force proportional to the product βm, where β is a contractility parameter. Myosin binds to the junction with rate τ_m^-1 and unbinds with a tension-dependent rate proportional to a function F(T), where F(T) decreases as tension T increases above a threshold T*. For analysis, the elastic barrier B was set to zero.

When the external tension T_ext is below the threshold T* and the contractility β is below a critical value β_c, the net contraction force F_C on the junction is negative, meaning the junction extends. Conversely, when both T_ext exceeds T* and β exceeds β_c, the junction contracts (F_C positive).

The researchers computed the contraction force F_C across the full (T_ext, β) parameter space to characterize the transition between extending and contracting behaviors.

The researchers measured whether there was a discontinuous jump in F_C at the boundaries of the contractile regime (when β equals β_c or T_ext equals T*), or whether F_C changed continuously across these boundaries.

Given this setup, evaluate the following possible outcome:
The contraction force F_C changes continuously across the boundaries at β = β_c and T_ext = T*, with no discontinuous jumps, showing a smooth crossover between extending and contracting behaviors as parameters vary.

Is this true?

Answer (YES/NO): YES